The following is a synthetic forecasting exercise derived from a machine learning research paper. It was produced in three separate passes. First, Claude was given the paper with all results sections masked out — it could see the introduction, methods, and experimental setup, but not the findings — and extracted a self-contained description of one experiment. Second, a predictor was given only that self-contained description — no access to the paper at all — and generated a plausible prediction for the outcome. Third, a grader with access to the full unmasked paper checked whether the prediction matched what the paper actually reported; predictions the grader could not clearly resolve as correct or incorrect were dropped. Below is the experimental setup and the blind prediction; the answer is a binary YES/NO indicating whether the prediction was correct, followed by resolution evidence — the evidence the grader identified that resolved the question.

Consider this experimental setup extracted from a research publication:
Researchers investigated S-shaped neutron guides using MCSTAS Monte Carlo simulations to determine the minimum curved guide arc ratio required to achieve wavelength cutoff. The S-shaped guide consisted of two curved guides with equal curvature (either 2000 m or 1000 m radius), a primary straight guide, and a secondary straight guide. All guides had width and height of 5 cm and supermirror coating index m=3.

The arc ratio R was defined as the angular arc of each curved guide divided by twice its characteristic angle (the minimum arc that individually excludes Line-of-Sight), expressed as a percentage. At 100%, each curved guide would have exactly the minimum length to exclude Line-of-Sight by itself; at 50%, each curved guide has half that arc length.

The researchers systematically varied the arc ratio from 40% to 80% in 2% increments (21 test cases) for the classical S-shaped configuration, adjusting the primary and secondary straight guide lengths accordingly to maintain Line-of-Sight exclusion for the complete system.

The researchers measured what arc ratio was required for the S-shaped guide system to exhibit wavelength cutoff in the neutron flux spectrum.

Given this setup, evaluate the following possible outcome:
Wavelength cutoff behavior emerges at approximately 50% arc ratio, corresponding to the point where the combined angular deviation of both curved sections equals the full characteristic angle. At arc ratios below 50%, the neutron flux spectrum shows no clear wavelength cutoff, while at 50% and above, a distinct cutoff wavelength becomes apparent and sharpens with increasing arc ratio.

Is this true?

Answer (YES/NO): NO